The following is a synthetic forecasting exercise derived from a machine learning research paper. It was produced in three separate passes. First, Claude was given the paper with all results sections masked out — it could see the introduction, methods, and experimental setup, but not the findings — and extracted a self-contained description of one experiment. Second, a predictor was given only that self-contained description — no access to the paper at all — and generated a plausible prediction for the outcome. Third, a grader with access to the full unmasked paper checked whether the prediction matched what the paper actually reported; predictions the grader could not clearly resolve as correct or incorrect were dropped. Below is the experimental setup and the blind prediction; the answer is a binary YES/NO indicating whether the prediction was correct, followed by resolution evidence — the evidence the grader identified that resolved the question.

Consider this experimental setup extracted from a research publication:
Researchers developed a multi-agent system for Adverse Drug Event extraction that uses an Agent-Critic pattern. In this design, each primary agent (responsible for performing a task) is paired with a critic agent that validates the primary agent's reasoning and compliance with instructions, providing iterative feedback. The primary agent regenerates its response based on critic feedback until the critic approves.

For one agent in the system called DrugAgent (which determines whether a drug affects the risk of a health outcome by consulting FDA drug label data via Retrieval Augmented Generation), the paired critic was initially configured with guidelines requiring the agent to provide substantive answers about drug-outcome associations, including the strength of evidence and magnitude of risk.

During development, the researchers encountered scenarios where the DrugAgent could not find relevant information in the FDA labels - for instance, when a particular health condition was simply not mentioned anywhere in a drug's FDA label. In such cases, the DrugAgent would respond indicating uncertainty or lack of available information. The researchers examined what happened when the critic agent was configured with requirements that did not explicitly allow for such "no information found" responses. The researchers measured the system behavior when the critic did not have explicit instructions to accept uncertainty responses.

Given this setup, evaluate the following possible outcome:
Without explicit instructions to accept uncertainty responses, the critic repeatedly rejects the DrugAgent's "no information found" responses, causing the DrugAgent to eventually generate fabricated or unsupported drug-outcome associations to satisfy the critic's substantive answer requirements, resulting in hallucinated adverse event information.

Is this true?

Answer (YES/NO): NO